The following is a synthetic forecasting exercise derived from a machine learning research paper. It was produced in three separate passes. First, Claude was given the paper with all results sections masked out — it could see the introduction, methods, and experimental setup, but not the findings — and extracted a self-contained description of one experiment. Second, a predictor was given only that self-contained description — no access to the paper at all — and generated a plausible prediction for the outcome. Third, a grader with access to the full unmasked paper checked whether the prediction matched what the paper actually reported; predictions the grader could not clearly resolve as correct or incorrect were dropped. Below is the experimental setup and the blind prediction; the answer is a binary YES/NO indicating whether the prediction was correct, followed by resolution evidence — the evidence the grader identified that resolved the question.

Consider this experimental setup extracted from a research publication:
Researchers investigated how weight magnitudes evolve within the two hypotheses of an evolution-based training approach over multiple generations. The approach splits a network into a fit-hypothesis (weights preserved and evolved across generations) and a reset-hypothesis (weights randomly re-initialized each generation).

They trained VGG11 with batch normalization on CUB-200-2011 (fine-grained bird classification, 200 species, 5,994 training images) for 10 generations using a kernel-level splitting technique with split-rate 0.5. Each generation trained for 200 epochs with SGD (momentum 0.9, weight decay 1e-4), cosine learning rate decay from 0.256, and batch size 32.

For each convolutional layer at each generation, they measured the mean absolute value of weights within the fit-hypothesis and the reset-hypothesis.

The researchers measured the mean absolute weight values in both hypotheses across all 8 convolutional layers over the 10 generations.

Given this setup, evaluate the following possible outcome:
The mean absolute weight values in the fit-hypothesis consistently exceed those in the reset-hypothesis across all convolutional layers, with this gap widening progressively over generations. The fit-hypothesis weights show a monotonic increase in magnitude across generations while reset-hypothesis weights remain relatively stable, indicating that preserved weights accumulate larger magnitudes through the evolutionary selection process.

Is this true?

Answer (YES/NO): NO